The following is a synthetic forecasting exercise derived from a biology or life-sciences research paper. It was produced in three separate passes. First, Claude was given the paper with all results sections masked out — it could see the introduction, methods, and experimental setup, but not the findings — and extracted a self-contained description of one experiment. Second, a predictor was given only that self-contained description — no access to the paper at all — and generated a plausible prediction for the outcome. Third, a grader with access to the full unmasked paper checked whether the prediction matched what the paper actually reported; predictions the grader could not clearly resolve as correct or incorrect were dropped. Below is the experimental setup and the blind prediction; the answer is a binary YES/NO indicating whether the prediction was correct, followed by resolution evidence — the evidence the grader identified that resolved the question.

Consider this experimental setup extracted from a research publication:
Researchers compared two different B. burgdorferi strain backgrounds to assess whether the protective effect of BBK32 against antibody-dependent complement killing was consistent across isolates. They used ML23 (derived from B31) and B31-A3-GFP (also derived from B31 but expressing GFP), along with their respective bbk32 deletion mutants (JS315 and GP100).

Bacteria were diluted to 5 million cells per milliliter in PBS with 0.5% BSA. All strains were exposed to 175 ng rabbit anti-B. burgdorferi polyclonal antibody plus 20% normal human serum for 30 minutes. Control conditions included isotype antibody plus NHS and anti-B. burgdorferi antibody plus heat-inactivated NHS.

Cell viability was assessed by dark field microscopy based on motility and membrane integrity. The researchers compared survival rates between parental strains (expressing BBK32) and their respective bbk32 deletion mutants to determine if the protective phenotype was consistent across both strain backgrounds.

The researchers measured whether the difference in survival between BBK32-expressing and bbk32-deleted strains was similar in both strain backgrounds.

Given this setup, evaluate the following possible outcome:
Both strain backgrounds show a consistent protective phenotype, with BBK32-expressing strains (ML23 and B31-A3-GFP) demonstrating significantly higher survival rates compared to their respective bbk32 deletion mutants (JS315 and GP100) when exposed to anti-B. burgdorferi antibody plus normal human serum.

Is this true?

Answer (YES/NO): YES